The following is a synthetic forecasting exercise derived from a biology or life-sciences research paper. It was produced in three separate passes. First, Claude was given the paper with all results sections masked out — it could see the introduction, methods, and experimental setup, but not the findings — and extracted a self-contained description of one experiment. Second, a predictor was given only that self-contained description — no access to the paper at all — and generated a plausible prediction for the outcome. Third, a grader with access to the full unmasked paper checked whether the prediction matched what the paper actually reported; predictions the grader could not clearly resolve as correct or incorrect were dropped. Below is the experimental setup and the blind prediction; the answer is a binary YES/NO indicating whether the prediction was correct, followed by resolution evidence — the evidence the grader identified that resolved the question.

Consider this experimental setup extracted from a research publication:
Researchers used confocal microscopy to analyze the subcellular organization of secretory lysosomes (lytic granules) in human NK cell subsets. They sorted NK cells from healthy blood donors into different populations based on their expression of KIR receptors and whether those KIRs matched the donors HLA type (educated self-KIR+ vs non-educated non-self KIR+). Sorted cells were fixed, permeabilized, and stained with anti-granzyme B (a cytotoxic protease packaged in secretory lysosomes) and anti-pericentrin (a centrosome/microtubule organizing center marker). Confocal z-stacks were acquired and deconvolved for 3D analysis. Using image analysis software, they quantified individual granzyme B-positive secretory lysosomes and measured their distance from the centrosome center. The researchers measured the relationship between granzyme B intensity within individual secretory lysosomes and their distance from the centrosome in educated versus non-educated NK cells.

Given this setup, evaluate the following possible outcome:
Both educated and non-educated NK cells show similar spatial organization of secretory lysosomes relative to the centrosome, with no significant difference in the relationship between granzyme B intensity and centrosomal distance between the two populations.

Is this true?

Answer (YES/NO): NO